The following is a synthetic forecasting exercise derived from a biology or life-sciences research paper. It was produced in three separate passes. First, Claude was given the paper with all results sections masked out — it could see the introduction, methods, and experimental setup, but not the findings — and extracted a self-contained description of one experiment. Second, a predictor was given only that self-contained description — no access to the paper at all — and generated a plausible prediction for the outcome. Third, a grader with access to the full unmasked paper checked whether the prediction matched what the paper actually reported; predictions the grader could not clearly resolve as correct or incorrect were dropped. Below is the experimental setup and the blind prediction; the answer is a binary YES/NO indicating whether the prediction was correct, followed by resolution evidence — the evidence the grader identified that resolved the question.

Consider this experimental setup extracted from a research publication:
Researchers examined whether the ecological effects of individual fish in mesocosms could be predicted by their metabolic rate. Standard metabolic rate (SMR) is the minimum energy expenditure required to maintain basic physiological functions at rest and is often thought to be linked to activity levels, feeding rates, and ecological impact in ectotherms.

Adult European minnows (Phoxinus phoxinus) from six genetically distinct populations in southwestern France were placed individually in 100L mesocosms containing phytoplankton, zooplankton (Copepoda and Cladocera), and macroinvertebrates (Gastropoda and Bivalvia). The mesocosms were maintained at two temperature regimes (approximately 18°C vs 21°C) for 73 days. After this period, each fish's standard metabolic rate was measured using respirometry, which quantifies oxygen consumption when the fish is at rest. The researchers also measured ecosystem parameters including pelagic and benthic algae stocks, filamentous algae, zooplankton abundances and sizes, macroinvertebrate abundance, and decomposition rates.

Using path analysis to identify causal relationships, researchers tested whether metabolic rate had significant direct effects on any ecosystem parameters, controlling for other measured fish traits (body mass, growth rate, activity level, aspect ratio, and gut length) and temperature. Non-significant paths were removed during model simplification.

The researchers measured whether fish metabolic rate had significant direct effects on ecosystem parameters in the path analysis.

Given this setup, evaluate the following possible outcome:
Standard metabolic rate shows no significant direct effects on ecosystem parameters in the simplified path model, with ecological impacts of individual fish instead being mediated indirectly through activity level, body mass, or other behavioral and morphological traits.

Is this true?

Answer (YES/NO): YES